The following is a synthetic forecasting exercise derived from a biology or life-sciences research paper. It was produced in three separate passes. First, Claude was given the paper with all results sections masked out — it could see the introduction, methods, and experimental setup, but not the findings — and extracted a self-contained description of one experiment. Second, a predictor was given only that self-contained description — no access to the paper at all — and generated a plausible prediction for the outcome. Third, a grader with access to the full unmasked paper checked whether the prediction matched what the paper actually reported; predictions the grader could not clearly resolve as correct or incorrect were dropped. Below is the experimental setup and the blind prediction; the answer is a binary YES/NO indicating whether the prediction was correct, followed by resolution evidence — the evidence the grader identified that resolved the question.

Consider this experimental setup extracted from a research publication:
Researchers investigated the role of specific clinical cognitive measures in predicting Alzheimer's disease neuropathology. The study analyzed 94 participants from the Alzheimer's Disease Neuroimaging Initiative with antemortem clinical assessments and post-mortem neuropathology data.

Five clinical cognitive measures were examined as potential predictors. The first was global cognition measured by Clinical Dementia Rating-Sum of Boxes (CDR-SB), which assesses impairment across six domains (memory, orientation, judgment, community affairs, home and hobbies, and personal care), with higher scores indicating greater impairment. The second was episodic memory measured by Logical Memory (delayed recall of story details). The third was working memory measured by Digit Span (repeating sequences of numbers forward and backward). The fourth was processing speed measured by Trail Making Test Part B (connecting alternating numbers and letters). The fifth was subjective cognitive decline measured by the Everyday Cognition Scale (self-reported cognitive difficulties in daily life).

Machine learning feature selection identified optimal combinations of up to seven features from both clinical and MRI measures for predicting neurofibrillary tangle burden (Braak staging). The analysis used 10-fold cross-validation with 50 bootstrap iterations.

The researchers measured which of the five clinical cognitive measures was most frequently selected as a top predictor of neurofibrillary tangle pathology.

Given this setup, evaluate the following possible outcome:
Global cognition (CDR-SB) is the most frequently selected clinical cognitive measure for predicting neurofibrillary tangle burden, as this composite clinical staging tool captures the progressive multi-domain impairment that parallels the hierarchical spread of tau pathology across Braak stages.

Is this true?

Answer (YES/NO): NO